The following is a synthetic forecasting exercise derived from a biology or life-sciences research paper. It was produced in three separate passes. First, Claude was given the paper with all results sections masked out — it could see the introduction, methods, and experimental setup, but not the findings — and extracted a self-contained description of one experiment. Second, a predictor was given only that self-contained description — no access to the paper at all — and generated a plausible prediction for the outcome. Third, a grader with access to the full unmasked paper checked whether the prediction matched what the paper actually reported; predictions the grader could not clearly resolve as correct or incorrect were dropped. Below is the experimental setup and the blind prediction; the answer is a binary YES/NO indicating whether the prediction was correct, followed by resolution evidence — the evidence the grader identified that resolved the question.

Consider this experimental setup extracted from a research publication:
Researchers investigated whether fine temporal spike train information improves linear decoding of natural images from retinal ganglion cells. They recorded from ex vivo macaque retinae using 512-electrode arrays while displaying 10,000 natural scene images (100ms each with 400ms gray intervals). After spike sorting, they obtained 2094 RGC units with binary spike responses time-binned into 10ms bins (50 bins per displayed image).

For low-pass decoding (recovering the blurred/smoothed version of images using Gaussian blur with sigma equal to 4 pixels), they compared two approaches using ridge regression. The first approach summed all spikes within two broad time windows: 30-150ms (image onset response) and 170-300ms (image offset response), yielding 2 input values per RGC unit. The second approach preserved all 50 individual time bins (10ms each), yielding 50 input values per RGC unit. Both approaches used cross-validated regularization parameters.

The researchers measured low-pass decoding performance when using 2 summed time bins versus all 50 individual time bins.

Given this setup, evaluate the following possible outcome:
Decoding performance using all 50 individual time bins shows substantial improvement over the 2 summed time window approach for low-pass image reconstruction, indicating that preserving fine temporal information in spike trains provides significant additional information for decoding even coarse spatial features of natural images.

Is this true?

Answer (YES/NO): NO